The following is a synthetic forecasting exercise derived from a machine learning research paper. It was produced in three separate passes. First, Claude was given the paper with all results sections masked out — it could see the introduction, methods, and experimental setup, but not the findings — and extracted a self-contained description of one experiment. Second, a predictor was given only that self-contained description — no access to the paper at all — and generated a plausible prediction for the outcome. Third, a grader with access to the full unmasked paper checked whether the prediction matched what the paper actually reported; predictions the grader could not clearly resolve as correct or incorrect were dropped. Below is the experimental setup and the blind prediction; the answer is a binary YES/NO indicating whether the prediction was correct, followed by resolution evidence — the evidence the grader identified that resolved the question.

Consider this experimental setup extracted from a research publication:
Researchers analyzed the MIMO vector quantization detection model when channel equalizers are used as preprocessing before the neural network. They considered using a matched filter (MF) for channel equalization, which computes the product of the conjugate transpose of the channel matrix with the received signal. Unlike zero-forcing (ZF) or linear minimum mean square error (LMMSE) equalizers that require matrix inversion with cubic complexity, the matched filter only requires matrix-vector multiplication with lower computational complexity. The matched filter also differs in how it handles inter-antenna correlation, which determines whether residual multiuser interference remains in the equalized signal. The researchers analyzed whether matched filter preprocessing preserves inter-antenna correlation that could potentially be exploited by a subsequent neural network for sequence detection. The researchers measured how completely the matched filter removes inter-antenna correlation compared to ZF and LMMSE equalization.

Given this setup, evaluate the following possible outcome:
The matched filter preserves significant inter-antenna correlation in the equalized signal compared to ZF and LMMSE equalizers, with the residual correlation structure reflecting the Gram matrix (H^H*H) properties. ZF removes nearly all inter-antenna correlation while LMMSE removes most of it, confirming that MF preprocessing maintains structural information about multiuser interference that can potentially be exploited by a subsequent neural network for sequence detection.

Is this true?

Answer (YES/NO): YES